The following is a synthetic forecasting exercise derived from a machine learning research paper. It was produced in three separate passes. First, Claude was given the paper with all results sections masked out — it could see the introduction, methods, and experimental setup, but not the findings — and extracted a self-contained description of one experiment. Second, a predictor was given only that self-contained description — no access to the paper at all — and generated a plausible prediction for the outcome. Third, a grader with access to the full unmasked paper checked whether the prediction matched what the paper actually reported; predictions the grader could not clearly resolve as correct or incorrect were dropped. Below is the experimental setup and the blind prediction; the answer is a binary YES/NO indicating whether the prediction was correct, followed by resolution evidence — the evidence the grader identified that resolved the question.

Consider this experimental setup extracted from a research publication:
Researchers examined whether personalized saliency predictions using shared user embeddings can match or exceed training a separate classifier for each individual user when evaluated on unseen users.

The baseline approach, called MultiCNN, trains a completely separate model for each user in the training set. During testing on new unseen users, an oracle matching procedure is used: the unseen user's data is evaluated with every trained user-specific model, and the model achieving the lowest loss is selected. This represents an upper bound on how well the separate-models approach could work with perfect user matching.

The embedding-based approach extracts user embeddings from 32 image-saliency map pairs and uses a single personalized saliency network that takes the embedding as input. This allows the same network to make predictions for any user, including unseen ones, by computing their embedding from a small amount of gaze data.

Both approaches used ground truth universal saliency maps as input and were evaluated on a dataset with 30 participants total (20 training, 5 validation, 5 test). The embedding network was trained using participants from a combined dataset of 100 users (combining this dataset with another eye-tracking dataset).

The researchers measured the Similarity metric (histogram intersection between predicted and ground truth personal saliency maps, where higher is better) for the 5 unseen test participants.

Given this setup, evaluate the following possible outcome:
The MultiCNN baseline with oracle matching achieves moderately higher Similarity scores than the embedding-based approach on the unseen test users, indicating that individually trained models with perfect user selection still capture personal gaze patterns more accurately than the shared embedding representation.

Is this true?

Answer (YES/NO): NO